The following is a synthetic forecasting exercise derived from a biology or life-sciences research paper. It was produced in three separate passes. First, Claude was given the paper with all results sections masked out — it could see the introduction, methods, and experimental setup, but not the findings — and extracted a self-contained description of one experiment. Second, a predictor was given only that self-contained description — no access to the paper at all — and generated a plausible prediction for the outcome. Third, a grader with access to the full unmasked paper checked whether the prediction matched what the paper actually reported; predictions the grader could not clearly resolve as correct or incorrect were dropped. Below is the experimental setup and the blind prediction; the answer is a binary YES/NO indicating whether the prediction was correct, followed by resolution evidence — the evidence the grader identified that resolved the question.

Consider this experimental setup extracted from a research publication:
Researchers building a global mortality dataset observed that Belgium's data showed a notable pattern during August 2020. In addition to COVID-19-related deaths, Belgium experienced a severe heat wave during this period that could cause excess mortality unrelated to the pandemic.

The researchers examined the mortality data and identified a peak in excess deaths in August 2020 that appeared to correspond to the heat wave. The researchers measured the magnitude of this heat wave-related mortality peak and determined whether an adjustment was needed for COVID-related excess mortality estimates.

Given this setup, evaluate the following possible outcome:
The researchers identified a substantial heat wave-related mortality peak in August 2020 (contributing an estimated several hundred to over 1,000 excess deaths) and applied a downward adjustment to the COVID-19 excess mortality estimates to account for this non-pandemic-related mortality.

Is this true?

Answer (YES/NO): YES